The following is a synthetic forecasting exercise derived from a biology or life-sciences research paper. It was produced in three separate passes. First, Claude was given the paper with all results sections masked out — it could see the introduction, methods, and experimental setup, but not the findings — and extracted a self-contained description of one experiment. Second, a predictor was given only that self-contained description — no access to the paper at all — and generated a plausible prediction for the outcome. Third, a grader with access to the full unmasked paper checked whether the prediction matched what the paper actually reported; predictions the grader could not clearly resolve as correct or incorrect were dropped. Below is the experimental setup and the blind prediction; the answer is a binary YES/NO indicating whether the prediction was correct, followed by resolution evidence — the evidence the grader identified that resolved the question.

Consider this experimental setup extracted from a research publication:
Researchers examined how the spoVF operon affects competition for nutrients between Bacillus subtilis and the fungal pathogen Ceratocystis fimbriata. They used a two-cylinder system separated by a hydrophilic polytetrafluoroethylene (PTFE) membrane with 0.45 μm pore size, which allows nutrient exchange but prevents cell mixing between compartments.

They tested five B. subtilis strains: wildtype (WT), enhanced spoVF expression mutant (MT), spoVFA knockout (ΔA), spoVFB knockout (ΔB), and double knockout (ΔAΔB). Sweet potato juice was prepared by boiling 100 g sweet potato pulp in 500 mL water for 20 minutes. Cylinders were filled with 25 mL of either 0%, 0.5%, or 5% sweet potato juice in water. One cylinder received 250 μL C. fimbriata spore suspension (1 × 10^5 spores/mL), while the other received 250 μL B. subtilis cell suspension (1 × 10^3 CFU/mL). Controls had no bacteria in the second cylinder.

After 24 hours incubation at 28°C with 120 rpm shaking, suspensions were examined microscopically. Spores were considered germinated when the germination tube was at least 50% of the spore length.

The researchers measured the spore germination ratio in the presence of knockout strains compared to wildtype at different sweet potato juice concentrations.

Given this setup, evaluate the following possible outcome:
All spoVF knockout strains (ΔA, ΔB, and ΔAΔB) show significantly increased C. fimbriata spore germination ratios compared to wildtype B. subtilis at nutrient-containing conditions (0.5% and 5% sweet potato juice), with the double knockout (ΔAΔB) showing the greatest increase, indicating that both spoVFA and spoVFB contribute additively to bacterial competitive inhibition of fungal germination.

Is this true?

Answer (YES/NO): YES